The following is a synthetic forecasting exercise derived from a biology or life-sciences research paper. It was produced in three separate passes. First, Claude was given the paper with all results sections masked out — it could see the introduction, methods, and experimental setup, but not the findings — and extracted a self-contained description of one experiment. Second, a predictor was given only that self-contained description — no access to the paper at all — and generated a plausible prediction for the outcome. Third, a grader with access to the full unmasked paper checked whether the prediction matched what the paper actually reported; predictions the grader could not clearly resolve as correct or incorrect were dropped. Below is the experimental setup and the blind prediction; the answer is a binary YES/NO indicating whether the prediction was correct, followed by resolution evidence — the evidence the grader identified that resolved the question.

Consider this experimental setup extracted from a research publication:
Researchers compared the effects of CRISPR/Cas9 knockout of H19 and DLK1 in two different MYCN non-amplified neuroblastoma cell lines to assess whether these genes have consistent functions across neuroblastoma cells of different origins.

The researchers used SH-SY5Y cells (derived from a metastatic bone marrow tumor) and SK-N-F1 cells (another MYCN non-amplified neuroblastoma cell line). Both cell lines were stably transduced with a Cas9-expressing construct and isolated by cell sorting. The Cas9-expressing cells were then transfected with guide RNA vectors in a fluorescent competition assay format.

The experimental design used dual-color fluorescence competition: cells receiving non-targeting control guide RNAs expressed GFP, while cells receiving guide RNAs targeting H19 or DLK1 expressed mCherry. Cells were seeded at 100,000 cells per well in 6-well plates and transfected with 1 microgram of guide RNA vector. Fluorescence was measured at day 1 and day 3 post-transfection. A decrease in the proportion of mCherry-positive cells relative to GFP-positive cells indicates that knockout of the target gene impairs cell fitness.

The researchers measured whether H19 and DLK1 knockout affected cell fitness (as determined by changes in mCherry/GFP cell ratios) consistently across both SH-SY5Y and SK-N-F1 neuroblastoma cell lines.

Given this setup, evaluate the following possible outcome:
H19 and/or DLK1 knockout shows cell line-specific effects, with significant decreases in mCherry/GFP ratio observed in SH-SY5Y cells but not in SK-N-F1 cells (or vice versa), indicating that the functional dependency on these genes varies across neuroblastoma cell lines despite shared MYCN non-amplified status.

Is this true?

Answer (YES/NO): NO